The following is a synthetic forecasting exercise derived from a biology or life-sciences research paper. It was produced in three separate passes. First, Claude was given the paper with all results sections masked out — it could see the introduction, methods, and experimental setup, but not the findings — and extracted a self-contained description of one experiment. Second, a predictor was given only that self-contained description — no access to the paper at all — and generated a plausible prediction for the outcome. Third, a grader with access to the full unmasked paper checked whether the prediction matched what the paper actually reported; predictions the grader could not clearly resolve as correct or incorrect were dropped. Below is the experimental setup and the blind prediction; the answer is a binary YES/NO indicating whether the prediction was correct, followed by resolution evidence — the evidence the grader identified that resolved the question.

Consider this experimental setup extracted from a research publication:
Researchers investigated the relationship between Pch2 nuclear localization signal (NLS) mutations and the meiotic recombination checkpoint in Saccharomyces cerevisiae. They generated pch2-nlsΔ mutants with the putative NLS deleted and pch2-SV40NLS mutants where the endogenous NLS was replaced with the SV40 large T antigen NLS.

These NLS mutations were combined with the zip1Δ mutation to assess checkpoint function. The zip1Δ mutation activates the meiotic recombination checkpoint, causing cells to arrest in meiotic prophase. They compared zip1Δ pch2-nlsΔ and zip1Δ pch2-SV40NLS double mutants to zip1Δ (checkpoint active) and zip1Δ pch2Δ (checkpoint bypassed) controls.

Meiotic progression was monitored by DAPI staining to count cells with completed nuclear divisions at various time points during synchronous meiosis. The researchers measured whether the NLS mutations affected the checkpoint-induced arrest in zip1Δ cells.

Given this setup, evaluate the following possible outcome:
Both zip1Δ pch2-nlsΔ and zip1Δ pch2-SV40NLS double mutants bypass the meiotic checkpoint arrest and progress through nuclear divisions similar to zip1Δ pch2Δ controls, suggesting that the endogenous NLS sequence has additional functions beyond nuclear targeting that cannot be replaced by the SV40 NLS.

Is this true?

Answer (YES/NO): YES